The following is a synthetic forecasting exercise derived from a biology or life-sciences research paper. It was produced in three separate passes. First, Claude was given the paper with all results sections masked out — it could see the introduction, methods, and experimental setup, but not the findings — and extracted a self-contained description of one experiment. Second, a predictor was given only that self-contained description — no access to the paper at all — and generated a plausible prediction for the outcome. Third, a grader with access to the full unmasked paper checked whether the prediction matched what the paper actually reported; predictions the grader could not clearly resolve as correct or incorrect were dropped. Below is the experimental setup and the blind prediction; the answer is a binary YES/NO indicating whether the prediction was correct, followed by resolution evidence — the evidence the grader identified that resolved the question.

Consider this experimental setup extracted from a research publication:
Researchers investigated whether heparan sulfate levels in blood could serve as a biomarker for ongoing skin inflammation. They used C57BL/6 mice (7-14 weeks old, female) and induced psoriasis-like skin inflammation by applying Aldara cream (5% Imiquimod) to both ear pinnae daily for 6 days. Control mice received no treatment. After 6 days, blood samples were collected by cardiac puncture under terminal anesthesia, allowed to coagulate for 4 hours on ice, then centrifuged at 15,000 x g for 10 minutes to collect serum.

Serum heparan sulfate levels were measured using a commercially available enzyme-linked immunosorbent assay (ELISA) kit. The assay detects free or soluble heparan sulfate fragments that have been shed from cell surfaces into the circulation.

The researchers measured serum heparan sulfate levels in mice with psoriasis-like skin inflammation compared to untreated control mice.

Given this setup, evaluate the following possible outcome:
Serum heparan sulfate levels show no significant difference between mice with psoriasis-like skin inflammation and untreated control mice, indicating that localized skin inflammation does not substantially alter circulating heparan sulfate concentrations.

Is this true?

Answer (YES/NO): NO